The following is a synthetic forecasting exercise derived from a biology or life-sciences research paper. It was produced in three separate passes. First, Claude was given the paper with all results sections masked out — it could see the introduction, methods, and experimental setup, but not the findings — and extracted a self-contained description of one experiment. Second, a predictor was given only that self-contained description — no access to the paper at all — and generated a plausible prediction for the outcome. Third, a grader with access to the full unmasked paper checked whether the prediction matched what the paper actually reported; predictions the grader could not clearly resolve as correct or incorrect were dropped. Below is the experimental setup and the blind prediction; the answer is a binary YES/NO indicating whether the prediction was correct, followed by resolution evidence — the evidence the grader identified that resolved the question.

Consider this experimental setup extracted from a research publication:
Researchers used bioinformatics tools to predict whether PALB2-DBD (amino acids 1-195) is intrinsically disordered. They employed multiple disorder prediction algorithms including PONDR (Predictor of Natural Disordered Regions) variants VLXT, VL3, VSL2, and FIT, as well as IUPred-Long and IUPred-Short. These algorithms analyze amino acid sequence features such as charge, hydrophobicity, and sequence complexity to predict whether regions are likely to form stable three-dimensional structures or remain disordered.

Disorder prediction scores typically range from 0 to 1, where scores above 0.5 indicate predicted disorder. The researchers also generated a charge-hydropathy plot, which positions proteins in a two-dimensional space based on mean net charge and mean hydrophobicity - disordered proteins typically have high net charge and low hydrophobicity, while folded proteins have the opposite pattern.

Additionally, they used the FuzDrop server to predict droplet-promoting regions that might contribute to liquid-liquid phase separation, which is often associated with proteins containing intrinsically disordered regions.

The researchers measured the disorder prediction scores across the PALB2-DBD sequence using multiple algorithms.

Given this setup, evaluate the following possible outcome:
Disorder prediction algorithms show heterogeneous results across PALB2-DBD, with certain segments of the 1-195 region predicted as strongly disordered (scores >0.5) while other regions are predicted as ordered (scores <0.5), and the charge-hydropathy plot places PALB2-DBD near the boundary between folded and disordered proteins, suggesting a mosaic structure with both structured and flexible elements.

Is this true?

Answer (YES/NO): NO